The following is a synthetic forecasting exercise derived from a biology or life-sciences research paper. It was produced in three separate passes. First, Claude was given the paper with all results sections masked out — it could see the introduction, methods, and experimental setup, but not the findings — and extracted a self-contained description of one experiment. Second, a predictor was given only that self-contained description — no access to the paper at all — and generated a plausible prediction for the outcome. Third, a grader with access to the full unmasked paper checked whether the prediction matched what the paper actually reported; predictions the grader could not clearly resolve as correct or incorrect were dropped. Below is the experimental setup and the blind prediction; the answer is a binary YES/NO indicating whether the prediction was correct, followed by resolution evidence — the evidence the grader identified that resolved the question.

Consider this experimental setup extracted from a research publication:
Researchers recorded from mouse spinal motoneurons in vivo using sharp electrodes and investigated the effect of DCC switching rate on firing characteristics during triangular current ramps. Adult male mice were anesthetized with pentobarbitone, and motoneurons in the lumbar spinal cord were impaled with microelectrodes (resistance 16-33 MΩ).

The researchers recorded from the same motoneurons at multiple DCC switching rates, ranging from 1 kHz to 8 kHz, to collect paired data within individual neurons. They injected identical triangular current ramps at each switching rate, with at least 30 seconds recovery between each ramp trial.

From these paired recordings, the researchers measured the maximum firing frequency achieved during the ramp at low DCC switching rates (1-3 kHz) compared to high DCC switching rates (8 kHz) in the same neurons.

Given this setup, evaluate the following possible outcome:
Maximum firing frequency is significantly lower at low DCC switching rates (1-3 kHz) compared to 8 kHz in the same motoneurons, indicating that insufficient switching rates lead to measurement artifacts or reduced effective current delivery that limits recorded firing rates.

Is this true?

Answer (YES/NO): NO